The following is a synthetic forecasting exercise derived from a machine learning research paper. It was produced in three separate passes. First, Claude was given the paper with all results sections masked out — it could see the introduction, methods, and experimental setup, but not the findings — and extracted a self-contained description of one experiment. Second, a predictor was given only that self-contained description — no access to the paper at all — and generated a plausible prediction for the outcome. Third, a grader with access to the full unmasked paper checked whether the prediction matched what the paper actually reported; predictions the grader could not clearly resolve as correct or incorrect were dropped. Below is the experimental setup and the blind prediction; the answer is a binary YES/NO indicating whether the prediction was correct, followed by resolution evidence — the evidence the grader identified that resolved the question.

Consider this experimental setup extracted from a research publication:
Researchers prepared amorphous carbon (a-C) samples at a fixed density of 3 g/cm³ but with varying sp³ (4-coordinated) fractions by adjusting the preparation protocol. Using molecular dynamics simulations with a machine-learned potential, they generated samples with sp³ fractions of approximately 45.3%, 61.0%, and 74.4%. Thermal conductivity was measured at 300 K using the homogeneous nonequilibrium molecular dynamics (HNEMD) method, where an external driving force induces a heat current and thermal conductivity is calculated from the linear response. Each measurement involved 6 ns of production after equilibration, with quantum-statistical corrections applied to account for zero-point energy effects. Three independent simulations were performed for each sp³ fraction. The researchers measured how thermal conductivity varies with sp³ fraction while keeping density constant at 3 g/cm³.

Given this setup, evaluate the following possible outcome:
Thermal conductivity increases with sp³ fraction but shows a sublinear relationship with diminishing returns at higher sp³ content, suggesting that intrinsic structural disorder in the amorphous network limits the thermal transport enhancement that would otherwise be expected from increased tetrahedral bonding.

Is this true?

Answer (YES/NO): NO